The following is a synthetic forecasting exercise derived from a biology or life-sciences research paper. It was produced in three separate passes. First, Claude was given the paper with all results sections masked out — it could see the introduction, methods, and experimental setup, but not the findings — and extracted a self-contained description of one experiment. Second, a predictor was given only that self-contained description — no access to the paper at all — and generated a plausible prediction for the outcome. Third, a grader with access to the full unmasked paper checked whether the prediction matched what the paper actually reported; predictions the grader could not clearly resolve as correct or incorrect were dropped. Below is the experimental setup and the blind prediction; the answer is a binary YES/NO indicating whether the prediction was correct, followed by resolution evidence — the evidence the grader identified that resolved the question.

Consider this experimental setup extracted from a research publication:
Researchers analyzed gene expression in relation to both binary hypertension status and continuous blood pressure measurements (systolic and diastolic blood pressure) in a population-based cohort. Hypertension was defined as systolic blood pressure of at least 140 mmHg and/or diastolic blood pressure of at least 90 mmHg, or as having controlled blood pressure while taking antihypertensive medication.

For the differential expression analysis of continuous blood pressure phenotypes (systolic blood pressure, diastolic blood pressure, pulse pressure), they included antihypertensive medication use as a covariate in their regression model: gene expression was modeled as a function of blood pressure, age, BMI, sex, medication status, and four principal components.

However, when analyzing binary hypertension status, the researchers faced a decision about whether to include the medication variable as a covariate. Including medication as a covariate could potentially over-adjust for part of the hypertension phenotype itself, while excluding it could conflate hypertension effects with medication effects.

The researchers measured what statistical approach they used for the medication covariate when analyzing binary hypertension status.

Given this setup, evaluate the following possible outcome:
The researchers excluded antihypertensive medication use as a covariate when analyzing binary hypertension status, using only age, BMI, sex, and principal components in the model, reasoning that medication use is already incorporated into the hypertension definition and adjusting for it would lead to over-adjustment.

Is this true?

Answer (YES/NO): YES